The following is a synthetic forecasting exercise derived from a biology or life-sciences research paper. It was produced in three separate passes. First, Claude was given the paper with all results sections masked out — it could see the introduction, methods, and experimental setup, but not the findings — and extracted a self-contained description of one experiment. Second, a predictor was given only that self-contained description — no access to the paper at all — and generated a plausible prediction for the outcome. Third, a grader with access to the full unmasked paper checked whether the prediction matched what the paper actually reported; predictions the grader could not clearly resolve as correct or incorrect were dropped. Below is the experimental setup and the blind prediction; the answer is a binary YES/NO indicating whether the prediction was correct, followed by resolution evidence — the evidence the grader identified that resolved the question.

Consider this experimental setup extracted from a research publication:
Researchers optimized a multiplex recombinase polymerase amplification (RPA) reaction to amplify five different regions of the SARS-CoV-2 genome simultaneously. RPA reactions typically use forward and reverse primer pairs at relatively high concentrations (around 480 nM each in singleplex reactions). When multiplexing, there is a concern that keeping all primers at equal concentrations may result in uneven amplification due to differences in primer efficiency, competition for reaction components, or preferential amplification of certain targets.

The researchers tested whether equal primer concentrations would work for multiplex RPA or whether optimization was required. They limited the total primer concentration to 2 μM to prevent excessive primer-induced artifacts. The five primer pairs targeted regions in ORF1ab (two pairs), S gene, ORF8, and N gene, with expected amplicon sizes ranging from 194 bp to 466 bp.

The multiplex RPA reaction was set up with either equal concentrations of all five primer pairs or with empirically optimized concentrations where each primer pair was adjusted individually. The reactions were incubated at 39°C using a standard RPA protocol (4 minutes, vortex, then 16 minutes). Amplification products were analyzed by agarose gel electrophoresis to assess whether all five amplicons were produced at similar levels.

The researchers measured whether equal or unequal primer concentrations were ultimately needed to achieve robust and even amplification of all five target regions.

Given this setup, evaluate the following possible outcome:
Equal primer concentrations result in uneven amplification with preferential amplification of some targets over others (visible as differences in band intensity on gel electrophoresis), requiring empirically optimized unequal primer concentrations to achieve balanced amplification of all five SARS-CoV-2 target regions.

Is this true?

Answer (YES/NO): YES